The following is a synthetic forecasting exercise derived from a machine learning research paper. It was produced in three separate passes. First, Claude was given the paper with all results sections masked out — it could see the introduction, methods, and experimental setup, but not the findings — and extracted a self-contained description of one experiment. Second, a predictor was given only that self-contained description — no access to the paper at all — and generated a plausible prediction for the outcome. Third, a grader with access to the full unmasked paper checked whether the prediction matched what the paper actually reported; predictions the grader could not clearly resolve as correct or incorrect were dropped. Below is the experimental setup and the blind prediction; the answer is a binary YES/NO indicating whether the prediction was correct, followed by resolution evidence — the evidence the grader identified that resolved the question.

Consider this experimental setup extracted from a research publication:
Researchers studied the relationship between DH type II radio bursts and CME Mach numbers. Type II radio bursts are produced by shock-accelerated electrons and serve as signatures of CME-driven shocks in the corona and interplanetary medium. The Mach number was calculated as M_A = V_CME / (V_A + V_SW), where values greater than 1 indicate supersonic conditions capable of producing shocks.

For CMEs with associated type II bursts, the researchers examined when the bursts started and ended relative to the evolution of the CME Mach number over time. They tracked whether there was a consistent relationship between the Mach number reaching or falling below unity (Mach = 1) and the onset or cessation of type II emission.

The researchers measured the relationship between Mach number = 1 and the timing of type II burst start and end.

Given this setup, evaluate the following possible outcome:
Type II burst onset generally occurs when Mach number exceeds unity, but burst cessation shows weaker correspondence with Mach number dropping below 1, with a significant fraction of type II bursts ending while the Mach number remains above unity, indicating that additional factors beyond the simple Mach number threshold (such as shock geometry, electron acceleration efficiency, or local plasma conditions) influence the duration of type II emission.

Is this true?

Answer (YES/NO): NO